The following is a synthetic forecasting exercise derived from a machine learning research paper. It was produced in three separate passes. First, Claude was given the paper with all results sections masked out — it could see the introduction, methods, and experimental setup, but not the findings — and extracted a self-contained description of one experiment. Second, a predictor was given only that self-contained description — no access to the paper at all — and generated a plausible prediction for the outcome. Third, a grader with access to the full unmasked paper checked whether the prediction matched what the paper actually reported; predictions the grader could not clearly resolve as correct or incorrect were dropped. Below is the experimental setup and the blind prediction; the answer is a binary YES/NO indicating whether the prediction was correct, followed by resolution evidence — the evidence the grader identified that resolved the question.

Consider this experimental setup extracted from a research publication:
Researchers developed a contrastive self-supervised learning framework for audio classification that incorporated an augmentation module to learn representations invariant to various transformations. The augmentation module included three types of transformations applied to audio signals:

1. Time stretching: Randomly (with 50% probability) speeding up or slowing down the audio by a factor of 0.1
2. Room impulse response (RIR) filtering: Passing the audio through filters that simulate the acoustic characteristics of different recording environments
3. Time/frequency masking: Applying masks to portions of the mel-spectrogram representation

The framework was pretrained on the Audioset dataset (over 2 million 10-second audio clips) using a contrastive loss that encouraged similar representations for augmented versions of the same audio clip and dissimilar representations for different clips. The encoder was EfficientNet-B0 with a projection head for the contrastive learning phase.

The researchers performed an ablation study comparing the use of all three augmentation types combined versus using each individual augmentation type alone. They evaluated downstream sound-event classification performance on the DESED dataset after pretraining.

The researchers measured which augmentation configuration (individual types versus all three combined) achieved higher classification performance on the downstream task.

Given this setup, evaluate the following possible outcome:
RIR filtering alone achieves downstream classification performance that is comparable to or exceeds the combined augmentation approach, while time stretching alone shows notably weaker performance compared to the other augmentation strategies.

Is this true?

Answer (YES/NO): NO